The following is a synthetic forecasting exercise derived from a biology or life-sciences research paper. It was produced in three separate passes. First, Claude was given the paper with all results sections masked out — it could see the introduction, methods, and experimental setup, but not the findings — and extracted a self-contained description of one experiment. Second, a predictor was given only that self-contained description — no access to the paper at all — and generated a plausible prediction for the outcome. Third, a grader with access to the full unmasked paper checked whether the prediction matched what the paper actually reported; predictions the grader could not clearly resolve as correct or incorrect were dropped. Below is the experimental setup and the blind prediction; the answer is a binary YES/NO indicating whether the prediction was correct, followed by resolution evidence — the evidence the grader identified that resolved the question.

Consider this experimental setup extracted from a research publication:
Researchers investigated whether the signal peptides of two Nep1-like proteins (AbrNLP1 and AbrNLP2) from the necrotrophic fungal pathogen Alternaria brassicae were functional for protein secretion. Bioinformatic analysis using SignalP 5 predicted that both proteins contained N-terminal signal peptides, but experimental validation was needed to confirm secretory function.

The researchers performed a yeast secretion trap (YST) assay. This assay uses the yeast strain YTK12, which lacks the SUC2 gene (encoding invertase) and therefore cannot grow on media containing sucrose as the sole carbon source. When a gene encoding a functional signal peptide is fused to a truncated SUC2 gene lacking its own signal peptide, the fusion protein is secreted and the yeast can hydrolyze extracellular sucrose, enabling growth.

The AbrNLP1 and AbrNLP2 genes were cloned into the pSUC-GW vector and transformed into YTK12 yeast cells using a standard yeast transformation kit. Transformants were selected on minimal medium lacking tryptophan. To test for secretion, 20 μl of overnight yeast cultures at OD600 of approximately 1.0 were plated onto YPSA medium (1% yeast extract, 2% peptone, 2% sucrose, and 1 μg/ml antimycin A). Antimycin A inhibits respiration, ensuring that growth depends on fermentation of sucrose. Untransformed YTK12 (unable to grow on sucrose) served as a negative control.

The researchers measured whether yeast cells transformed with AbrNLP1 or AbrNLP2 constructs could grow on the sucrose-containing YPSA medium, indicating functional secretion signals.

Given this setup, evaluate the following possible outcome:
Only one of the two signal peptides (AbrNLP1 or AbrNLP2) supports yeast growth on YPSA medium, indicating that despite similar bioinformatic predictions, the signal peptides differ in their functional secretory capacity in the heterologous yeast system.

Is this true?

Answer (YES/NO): NO